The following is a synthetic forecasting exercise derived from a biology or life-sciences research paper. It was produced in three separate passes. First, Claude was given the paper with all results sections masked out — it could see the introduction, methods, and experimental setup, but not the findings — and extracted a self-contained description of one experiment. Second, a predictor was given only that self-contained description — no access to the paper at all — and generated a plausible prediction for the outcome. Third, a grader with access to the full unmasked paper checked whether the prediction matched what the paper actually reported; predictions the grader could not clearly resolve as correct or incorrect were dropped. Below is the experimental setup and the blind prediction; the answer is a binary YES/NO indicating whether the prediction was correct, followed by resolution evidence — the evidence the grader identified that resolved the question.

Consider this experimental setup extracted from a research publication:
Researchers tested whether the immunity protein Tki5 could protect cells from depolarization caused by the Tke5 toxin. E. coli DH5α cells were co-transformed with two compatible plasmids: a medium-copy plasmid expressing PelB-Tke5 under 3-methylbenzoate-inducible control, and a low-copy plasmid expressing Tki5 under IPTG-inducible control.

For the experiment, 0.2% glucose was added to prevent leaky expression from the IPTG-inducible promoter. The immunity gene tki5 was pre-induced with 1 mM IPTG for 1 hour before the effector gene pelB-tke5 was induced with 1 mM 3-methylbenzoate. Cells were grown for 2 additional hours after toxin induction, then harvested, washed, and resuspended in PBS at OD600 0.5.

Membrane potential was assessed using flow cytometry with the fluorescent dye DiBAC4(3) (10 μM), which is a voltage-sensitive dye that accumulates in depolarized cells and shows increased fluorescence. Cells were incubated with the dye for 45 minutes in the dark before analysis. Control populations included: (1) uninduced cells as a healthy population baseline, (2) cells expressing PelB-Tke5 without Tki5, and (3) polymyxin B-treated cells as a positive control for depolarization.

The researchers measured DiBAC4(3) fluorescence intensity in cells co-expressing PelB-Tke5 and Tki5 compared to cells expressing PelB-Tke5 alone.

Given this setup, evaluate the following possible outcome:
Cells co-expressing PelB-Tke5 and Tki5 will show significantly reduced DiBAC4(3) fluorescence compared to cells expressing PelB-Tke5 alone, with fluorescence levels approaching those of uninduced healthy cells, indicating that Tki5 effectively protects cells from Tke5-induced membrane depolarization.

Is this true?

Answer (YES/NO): YES